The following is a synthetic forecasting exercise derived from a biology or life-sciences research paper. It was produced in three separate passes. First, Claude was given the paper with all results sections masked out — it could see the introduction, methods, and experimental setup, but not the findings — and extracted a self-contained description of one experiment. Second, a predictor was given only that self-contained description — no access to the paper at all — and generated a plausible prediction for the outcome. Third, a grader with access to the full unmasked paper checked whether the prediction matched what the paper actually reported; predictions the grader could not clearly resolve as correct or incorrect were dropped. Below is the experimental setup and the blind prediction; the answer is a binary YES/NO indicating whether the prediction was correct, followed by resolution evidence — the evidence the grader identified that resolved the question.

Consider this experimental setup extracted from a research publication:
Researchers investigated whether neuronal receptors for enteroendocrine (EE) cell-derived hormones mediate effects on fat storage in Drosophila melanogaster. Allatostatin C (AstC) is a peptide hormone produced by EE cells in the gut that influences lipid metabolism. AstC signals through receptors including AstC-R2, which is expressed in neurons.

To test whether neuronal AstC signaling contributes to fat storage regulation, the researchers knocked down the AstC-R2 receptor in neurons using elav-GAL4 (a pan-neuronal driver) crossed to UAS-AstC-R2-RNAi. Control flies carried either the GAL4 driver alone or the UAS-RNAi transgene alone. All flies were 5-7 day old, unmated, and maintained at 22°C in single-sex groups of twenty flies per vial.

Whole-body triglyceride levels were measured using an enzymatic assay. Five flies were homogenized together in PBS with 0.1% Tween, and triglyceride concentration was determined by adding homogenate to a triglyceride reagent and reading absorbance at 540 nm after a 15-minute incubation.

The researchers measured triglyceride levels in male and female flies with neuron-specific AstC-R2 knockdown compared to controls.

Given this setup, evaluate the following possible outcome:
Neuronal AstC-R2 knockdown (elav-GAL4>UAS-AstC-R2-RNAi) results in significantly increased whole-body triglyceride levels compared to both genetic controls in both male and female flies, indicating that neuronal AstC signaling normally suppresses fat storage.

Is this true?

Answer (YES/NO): NO